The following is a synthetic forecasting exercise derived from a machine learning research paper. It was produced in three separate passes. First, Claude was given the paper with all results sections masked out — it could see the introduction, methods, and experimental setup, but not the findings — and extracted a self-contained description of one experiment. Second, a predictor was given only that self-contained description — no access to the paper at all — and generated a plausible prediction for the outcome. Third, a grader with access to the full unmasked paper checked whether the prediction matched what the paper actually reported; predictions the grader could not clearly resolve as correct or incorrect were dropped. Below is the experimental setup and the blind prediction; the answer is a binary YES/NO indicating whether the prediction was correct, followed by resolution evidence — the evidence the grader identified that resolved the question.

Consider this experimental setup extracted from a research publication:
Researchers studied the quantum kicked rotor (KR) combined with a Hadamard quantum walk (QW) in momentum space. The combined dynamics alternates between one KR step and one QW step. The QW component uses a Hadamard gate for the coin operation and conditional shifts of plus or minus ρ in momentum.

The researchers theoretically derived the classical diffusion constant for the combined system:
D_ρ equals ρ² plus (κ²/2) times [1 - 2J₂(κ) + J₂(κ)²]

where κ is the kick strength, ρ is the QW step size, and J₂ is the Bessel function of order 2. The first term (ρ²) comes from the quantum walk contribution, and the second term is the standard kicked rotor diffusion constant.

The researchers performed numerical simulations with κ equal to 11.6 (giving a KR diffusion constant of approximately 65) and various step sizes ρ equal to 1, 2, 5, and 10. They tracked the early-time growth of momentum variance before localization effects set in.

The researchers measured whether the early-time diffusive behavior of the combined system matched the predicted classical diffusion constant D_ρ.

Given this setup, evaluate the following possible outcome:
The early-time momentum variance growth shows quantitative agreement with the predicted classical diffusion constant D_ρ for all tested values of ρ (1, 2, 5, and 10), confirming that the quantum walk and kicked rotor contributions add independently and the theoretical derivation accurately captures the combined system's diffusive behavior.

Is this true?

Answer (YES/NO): YES